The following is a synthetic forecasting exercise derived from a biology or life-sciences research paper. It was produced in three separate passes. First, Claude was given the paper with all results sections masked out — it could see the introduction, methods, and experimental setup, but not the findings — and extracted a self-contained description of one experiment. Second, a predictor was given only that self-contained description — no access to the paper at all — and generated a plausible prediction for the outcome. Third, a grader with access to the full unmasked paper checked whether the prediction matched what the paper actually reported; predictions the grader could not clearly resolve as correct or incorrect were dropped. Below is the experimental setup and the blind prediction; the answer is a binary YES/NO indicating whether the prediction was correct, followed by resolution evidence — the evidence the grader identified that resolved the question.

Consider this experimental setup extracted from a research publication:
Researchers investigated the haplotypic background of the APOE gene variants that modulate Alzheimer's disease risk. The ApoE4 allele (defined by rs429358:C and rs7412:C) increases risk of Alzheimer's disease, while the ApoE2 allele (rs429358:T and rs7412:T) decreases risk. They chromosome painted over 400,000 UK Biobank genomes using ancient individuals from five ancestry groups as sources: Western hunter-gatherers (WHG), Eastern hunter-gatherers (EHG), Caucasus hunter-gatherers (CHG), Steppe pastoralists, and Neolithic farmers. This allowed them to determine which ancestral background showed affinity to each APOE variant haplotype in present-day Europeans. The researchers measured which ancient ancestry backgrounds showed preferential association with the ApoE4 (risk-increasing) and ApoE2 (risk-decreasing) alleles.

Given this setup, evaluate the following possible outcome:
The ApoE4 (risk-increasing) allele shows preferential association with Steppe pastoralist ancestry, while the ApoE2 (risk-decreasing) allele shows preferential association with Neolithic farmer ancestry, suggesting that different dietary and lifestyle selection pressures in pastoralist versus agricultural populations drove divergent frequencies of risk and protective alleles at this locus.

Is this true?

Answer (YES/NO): NO